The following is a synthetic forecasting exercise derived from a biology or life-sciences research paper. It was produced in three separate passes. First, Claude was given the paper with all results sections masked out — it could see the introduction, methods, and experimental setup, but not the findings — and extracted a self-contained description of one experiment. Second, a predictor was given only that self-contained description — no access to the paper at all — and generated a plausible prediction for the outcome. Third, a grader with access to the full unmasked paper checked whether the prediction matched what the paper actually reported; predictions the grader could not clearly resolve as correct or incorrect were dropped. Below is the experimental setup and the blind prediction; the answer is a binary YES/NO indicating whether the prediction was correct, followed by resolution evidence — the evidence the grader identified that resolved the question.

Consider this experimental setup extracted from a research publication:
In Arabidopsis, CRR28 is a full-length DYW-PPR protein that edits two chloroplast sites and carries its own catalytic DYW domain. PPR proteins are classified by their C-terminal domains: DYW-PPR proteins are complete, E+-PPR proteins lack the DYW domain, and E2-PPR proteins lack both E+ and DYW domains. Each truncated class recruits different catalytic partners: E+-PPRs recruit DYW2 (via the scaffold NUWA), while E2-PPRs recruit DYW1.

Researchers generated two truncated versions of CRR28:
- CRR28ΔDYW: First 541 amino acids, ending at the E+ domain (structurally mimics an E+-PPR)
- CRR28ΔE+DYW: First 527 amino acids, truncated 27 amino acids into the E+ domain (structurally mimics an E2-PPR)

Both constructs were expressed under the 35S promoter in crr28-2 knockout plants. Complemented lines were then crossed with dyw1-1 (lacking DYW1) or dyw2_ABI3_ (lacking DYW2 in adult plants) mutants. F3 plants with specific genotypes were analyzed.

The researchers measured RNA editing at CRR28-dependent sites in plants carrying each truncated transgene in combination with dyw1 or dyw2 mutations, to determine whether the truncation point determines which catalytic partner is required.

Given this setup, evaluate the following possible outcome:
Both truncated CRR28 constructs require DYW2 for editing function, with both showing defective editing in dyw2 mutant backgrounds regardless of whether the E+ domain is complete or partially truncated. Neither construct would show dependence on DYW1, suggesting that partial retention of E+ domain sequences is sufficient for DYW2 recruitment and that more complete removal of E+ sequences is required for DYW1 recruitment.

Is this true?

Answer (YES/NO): NO